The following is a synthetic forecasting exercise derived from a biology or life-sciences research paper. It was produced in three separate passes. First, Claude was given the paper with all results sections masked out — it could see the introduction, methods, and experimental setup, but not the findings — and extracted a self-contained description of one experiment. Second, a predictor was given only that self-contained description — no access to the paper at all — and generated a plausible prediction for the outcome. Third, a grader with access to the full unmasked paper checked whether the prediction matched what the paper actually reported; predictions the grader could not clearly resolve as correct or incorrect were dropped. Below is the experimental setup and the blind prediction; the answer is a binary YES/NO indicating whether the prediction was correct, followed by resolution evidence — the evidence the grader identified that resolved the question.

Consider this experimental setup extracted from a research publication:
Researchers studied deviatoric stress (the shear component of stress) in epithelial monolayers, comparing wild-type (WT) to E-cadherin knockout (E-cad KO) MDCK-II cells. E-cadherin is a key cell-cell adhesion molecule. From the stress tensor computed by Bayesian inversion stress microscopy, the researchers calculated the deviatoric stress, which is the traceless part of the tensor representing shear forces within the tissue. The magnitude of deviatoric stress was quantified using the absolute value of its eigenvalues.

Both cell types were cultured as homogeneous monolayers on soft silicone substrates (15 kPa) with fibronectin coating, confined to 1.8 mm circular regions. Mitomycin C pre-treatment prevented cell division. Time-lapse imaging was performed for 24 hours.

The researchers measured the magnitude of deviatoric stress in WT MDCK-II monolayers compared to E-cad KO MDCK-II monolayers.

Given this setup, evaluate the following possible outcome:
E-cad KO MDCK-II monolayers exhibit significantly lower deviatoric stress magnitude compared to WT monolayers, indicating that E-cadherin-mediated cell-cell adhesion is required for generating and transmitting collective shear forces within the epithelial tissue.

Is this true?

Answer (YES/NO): NO